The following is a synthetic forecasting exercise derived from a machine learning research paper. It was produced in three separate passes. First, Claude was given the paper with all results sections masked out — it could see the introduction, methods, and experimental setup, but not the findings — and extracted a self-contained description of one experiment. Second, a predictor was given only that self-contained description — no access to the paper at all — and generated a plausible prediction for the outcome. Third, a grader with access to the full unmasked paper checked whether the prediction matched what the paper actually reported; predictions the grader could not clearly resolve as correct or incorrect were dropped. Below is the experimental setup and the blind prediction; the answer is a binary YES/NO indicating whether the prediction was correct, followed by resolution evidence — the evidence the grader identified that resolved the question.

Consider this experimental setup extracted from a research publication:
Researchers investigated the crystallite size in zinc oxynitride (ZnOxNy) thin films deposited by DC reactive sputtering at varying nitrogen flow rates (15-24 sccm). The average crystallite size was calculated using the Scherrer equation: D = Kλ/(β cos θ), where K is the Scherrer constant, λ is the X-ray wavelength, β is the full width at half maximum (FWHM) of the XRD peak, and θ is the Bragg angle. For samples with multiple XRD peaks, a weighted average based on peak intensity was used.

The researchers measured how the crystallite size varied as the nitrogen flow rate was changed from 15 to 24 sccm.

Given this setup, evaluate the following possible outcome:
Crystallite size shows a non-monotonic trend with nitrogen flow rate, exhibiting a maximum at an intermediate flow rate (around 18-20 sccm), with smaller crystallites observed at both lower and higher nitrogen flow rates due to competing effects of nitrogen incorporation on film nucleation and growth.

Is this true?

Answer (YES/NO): YES